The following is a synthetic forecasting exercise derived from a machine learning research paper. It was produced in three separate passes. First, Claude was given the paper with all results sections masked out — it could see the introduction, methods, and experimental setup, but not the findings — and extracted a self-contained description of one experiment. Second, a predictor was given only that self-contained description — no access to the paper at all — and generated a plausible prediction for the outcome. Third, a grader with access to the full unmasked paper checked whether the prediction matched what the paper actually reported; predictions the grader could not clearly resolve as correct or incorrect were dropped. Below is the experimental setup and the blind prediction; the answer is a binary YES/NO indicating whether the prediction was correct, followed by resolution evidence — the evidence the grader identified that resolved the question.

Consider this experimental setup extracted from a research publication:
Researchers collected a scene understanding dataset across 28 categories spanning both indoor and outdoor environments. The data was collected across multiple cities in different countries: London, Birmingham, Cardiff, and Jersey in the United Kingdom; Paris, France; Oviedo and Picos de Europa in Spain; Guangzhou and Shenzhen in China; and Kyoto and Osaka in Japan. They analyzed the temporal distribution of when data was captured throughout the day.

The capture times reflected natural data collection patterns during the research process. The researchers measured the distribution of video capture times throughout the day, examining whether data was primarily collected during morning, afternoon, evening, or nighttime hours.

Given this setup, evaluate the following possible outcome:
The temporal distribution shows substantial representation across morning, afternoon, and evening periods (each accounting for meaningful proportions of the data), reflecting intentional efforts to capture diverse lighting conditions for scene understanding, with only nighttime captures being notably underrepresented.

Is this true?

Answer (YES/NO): NO